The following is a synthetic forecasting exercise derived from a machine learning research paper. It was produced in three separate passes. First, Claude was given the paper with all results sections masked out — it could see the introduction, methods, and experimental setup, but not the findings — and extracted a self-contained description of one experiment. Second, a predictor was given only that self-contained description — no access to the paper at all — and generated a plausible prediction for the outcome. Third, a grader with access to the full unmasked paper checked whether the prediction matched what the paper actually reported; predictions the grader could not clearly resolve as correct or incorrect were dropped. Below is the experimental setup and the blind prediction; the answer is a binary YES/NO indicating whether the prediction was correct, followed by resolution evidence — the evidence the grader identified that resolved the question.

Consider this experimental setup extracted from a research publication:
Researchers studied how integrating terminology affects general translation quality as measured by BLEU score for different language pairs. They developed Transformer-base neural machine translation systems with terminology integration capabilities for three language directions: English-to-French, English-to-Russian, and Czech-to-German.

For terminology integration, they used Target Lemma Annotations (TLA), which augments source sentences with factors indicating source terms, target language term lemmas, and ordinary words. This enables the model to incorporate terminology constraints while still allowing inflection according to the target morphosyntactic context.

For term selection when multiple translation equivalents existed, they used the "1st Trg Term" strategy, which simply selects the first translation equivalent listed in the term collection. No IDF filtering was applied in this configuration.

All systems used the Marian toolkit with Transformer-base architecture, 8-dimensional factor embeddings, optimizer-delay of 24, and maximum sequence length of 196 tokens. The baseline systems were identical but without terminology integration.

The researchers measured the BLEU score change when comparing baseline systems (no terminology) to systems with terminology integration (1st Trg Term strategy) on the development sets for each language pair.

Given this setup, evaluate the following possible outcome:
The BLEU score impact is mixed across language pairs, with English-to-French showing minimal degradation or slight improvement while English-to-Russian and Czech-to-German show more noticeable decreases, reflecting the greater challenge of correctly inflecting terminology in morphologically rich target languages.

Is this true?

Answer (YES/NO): NO